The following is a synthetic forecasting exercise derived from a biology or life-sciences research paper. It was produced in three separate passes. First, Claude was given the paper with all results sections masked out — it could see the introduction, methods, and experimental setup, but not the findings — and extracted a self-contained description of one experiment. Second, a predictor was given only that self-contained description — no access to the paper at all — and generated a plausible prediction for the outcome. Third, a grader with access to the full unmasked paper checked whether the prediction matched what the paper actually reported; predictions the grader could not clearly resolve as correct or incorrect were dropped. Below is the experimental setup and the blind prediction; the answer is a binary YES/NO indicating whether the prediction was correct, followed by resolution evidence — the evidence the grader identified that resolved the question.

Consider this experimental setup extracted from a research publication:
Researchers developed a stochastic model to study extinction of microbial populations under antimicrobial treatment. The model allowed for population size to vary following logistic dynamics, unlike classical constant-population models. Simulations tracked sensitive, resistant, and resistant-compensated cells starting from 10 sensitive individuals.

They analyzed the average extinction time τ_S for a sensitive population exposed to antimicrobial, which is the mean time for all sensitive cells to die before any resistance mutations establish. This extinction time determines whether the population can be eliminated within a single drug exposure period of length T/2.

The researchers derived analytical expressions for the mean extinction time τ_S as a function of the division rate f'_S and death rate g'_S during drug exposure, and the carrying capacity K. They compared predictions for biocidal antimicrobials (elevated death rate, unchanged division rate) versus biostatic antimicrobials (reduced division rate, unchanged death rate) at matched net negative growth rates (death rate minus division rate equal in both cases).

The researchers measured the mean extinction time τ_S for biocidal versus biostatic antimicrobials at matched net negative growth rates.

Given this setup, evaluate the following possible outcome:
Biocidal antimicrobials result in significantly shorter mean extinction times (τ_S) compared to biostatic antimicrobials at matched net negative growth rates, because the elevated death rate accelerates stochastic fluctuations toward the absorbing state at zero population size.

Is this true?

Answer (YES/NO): YES